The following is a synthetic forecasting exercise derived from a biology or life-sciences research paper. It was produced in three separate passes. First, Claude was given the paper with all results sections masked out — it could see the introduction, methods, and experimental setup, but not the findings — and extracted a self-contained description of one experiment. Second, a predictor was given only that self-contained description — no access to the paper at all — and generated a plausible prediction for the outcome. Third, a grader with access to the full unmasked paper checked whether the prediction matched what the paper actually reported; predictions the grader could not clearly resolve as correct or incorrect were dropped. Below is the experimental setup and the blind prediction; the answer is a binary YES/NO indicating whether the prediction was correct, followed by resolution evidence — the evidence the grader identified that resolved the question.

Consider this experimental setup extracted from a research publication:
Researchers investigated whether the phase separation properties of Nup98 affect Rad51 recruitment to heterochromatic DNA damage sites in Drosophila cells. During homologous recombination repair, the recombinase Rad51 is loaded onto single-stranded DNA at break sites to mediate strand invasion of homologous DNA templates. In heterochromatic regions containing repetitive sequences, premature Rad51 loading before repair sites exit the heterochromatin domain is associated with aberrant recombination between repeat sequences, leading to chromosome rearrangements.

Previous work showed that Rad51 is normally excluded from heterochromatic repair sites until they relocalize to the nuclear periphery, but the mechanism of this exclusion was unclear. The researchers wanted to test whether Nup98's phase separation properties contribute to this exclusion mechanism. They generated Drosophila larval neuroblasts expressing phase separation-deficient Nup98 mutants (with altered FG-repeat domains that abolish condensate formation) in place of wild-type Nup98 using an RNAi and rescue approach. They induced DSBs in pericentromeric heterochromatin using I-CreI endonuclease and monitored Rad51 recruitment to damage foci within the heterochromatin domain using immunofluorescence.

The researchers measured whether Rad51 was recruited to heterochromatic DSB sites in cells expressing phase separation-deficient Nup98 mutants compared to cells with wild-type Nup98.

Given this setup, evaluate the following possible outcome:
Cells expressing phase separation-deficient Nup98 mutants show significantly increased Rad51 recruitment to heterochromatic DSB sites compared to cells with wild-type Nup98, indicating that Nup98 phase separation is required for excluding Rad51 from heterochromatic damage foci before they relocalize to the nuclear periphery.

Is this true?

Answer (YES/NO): YES